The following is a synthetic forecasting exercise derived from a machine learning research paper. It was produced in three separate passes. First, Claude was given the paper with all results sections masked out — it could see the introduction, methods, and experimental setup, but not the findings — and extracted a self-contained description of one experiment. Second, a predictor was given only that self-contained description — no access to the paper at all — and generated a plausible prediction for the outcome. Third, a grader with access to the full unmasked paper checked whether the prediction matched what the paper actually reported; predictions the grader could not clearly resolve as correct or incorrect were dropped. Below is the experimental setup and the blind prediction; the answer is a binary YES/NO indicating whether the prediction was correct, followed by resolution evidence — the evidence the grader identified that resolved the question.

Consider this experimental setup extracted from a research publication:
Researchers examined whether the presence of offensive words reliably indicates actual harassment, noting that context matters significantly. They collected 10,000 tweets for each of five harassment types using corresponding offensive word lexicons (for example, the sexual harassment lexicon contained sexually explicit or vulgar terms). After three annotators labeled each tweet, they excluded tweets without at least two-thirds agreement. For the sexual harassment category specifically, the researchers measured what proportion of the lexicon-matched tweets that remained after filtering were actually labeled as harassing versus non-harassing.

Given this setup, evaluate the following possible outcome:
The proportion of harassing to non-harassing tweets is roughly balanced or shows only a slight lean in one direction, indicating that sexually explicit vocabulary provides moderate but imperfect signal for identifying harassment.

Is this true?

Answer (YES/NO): NO